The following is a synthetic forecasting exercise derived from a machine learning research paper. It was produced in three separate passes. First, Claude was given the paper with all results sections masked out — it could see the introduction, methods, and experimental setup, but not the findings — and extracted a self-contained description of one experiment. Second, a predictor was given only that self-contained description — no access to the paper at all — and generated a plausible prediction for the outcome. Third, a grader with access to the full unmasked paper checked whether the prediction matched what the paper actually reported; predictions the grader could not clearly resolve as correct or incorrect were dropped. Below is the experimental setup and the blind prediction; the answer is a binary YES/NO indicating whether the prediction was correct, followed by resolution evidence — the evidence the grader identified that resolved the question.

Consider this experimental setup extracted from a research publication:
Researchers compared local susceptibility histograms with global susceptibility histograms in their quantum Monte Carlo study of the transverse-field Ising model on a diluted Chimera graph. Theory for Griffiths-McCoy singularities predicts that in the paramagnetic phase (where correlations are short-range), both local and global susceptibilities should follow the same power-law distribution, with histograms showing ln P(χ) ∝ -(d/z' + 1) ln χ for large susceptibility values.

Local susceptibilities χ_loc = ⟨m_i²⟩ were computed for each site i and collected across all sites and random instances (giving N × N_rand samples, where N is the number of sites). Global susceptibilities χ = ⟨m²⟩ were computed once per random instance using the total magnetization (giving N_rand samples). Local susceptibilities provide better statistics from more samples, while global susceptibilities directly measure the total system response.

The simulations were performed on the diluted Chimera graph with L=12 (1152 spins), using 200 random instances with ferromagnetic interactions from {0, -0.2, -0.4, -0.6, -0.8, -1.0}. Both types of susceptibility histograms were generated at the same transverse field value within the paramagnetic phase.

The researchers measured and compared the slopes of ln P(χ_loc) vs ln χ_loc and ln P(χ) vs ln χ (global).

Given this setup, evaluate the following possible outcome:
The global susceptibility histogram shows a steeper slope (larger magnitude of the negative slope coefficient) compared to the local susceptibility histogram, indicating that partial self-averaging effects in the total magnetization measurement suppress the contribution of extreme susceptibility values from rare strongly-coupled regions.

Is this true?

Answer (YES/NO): NO